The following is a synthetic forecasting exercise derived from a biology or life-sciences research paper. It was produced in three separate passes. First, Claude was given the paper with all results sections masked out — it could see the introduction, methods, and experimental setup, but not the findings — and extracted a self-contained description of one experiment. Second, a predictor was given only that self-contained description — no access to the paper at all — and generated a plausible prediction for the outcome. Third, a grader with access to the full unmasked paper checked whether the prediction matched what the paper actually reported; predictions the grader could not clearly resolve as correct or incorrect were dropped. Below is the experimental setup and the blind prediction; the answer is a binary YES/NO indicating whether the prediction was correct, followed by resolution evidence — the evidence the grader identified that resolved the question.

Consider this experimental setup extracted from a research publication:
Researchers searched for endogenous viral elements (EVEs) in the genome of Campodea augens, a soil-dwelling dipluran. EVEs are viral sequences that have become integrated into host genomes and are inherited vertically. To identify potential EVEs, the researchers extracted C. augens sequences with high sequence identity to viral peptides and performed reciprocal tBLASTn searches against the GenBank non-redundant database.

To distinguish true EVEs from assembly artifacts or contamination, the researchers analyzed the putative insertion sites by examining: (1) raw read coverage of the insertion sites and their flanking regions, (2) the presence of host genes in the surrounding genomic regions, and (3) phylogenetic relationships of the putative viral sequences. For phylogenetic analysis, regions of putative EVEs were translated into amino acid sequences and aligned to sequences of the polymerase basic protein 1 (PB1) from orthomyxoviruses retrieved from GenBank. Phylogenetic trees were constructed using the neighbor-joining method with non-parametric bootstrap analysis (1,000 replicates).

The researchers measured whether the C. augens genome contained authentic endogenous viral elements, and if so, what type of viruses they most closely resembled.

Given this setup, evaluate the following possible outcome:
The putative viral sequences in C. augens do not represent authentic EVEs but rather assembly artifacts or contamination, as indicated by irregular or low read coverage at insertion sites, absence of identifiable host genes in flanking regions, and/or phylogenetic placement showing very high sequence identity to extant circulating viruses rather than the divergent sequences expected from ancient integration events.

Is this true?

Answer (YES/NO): NO